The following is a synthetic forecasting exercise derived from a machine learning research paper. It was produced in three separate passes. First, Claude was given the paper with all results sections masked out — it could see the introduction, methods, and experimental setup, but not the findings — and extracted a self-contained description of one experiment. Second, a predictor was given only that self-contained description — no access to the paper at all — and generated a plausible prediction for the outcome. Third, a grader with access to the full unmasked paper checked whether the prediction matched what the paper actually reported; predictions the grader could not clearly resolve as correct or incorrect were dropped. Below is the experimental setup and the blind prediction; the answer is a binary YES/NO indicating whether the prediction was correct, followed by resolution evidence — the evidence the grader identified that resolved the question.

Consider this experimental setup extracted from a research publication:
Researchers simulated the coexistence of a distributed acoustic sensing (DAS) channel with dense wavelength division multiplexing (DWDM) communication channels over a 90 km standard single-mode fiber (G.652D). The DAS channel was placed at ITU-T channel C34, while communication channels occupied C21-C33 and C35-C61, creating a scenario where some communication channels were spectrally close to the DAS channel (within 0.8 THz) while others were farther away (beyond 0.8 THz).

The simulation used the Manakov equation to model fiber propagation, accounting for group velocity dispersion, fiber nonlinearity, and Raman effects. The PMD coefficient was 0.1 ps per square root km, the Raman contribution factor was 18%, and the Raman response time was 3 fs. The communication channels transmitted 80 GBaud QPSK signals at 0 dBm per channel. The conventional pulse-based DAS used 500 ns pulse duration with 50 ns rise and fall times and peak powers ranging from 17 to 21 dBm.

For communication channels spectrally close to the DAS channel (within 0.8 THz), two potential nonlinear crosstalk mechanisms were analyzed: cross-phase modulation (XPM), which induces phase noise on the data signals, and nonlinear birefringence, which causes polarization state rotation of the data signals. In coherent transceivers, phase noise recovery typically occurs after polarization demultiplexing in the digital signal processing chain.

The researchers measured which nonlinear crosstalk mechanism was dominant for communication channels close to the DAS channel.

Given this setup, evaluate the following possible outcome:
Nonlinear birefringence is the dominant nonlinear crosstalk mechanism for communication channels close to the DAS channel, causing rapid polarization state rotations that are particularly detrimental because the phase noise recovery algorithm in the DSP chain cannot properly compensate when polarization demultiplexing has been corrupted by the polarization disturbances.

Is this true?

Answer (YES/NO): YES